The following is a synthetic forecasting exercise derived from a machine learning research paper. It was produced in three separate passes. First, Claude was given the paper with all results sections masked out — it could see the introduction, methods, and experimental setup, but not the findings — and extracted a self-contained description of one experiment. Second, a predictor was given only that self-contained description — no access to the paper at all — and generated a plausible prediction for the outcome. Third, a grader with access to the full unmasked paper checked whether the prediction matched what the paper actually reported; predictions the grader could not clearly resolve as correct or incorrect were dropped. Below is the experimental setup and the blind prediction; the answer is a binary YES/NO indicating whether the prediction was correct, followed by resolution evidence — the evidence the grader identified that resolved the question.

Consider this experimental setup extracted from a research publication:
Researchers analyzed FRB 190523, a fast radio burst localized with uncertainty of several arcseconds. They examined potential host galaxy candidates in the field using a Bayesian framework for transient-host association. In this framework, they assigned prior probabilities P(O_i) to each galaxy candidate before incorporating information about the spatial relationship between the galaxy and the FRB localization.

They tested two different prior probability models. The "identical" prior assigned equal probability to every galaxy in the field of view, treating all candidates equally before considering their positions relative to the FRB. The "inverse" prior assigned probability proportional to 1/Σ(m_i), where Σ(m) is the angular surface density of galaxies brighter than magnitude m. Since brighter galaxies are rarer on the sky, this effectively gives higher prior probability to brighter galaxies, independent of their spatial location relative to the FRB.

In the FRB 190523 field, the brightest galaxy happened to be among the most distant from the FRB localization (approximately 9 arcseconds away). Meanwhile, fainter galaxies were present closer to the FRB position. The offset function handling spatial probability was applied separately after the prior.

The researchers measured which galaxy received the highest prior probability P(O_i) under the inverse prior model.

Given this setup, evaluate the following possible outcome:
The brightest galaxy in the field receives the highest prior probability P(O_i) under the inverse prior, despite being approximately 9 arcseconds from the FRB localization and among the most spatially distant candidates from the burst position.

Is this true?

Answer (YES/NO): YES